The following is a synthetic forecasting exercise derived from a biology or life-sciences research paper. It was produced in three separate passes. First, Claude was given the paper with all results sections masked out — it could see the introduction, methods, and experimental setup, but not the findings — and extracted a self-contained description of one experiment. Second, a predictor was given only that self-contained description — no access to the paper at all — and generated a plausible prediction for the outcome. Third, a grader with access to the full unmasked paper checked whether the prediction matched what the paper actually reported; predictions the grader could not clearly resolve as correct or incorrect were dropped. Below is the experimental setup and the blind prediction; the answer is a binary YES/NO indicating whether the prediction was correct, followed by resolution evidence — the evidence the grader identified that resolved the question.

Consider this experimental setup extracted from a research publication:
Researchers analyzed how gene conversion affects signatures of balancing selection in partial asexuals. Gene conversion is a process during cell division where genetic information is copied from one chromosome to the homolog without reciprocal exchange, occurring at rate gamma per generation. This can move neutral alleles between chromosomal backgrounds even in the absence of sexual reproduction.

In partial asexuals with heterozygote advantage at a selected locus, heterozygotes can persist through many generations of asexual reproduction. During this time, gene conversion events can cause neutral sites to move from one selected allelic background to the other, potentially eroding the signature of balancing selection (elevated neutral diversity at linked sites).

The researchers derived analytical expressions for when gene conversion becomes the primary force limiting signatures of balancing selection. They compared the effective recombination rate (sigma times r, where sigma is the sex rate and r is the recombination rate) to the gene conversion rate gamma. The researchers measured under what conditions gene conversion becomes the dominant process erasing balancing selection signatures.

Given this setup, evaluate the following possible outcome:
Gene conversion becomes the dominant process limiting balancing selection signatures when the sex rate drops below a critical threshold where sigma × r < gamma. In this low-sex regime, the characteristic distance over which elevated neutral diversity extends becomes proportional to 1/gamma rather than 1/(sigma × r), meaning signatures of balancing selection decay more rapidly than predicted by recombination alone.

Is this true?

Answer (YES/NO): NO